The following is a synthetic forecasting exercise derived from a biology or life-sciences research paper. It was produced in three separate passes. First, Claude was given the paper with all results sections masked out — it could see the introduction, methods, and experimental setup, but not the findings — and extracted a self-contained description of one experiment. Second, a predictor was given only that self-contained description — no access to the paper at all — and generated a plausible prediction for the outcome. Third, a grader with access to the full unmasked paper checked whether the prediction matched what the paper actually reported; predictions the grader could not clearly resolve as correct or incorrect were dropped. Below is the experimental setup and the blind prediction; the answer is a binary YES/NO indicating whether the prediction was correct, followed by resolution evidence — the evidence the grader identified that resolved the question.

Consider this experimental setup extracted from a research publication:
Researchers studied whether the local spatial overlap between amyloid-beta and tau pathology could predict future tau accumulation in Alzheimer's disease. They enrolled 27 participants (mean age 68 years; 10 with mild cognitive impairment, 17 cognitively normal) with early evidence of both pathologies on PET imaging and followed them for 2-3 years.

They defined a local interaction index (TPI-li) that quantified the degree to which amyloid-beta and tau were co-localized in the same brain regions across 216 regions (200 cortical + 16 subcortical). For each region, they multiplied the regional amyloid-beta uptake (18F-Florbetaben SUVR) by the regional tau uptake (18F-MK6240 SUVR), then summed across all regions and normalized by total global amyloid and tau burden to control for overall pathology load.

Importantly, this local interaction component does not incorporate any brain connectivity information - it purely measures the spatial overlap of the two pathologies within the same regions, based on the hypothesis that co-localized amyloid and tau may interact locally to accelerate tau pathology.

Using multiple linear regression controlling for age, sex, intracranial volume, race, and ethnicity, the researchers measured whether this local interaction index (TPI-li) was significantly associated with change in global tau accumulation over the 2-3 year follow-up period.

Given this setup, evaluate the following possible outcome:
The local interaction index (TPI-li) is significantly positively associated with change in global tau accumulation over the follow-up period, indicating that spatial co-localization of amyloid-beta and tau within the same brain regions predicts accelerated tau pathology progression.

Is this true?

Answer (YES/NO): YES